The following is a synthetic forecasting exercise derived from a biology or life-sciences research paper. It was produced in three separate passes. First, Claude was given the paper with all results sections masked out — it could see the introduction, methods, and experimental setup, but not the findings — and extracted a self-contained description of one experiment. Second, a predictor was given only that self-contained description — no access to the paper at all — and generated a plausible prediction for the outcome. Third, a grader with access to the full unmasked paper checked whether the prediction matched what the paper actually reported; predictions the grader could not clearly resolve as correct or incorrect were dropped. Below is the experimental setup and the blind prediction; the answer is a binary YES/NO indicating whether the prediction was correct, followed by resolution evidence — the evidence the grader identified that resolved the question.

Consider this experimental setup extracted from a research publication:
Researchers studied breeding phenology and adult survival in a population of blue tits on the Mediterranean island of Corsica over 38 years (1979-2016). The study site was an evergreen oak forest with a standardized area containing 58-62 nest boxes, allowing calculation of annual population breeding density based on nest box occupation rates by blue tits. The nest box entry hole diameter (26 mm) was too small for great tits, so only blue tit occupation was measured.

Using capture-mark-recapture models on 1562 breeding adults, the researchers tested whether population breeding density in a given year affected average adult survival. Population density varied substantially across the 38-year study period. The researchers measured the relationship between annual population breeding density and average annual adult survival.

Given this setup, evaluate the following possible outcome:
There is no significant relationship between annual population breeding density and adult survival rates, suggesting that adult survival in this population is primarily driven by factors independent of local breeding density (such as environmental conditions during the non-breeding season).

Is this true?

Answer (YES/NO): NO